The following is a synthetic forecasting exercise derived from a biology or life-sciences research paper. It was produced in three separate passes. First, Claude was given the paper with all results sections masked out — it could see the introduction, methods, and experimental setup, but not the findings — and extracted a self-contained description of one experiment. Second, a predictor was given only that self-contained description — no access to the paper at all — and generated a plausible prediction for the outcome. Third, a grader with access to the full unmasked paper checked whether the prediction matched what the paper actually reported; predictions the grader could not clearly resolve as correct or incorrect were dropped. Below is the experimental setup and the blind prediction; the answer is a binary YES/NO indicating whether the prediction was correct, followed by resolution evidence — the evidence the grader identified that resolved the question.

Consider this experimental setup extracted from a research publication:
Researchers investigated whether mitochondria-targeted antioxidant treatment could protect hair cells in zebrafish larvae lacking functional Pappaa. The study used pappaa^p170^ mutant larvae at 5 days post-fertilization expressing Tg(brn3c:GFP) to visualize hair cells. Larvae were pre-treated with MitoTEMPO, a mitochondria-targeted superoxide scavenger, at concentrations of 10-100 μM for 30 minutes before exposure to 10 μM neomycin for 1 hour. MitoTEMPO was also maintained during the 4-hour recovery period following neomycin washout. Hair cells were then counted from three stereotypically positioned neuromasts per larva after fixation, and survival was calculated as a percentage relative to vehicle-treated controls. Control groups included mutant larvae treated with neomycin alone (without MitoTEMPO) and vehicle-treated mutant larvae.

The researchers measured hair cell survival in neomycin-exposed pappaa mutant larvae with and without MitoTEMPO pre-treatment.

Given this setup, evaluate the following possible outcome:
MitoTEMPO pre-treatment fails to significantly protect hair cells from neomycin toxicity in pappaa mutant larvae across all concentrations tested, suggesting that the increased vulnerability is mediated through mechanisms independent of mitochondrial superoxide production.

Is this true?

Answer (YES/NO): NO